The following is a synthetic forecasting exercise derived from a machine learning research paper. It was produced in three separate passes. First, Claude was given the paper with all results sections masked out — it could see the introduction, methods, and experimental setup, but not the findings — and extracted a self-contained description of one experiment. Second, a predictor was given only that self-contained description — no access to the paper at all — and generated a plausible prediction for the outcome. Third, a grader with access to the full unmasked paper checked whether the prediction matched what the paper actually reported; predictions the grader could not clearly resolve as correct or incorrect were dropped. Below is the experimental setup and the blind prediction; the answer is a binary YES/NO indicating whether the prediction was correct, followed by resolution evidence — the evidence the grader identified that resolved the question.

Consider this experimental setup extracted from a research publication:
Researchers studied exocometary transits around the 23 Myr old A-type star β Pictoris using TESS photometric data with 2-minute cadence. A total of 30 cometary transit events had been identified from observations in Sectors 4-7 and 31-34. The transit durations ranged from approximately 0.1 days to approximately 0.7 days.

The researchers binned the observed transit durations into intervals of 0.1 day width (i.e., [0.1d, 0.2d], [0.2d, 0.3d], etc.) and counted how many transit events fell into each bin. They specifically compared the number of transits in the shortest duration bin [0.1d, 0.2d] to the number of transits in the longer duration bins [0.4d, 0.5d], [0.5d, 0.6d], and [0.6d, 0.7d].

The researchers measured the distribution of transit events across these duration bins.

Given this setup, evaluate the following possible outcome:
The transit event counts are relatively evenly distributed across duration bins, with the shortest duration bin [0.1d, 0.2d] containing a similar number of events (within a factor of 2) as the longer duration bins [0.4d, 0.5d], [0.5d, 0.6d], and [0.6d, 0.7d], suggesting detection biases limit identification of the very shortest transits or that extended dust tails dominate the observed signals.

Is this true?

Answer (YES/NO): NO